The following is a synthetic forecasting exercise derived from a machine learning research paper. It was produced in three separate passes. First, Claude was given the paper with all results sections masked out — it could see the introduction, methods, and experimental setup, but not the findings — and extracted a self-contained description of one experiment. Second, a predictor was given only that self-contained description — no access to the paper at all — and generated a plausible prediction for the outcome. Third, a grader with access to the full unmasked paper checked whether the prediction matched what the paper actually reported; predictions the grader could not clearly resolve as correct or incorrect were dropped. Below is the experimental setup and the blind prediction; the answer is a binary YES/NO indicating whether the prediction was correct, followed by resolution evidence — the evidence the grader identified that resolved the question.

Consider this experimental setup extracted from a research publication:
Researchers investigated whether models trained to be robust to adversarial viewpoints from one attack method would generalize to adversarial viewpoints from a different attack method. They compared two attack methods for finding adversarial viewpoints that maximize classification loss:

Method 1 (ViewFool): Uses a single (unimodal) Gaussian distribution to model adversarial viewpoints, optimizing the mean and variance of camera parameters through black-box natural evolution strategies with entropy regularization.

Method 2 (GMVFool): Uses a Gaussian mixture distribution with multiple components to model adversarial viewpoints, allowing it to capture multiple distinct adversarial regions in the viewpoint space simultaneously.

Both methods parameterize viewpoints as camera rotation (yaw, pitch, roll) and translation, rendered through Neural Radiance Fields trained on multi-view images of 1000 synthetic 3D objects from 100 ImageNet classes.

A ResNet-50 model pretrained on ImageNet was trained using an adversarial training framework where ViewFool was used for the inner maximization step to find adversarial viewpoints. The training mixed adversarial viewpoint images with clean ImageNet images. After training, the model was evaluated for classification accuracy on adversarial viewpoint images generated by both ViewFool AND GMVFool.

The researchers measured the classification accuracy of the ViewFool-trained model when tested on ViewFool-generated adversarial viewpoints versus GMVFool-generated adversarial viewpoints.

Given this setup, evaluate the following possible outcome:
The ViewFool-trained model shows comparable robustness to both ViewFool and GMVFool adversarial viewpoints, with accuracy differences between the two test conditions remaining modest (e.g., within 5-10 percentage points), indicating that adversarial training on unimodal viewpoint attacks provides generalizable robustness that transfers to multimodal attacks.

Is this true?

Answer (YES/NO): YES